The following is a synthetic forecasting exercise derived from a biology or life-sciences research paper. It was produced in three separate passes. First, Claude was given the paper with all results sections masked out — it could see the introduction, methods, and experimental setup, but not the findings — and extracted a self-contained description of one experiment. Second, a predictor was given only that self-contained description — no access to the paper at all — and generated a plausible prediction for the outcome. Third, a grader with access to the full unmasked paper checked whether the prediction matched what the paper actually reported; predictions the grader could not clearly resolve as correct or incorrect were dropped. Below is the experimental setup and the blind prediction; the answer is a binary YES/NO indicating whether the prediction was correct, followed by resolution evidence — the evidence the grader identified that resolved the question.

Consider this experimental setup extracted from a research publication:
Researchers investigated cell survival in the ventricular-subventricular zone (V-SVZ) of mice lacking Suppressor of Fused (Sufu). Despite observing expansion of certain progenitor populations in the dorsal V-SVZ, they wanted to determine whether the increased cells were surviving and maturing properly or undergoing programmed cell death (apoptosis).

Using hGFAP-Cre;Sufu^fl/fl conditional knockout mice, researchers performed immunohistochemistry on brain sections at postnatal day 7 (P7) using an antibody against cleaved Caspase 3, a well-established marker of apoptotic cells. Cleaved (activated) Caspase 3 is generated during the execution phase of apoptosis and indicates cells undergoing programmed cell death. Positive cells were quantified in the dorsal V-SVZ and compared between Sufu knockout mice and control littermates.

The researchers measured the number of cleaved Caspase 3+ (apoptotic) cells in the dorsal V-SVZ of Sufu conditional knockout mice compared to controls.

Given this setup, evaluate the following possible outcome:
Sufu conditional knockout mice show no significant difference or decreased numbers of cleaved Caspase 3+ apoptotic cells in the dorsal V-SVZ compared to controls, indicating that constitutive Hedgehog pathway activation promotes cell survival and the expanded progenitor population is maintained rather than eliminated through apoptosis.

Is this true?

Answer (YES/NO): NO